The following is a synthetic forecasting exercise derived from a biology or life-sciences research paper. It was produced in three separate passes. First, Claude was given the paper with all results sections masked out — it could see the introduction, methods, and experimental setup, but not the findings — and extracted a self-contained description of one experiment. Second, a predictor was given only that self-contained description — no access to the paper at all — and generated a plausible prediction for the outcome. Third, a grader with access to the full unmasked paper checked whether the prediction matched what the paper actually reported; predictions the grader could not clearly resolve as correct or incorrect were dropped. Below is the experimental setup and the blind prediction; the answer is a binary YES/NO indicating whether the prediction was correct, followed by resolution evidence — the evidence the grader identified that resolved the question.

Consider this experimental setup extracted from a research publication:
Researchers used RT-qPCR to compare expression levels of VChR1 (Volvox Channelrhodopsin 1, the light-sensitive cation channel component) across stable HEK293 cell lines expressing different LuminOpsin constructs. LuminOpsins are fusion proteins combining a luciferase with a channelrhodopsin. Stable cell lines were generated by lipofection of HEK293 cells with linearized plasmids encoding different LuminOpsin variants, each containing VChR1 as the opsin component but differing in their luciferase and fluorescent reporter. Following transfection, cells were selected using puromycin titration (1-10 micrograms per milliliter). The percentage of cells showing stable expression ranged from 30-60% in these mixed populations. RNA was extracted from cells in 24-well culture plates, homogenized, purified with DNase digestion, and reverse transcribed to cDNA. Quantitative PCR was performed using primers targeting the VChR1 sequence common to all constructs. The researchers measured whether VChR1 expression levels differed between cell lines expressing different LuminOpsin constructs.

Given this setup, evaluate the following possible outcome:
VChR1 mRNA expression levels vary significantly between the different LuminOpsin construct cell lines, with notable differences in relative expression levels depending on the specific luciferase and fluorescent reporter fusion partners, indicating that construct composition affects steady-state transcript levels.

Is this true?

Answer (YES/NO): NO